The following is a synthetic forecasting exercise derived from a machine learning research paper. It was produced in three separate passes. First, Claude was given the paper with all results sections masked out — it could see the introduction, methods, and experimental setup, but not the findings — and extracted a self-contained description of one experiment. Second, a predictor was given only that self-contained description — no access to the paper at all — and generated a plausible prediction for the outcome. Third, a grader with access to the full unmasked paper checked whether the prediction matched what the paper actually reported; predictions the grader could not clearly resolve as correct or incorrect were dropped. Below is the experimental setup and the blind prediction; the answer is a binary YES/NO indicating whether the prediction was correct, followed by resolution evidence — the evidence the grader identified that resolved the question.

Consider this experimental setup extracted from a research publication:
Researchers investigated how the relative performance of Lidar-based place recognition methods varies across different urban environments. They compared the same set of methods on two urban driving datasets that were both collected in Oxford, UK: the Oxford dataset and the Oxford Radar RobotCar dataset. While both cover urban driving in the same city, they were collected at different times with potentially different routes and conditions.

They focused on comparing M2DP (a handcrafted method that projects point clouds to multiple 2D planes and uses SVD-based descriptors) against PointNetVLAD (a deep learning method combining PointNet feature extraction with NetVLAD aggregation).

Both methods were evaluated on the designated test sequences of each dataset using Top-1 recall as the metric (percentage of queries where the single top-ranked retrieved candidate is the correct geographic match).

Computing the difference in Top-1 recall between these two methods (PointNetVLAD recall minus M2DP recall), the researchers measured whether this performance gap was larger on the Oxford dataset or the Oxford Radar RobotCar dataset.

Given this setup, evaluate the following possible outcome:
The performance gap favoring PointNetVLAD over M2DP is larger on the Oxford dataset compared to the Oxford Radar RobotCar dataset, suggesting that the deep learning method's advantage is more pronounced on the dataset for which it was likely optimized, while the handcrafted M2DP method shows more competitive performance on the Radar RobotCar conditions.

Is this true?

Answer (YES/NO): NO